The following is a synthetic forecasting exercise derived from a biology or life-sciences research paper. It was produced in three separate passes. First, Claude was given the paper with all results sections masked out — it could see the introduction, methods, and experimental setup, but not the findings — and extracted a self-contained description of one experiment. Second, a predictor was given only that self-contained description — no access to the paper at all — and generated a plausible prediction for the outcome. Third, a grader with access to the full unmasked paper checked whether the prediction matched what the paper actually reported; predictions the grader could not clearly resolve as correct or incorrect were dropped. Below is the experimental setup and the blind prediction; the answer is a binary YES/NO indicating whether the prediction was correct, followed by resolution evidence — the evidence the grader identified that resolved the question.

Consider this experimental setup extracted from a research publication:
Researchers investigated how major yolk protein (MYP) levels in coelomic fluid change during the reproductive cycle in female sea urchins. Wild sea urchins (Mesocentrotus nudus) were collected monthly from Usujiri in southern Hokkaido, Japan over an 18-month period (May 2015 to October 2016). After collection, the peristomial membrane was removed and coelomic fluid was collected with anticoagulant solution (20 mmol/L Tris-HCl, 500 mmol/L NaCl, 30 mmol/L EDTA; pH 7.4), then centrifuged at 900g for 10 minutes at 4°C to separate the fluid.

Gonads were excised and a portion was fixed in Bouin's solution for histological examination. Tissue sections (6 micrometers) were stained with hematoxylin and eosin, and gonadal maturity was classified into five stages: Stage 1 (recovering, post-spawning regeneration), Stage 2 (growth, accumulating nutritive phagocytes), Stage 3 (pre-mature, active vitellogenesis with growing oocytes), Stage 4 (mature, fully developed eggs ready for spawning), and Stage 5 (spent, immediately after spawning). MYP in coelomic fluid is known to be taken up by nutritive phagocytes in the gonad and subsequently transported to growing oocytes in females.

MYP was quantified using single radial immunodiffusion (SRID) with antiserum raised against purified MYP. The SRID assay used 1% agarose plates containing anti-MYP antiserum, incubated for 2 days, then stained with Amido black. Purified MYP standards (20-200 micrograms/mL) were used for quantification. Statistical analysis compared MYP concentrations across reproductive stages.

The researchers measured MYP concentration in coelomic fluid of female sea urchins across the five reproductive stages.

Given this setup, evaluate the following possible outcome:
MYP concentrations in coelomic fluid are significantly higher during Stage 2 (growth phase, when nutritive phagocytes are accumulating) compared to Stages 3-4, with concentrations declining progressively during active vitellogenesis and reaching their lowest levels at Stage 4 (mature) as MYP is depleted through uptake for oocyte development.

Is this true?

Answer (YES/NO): NO